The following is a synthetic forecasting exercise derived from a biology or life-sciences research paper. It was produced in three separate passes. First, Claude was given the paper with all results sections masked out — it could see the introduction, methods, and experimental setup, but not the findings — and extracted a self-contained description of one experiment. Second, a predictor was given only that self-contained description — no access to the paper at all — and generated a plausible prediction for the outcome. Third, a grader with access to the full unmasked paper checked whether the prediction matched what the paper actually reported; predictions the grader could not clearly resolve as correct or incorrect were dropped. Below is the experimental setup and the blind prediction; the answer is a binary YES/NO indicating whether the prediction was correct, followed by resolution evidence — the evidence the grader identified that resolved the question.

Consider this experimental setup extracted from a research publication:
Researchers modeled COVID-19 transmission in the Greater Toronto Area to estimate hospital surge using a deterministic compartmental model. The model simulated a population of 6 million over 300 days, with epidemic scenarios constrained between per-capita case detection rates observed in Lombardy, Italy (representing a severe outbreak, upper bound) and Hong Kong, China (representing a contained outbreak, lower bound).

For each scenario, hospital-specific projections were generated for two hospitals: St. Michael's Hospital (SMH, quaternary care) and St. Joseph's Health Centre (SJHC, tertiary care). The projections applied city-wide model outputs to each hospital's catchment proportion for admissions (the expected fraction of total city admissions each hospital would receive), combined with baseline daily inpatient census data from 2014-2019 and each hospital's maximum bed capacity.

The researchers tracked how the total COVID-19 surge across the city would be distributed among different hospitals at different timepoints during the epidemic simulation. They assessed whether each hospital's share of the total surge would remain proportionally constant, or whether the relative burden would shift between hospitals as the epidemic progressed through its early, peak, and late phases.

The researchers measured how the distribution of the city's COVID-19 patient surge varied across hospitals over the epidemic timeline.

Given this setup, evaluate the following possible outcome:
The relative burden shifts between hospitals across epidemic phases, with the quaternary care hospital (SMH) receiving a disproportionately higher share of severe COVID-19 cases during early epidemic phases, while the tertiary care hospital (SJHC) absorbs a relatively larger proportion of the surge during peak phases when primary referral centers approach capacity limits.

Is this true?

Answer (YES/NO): NO